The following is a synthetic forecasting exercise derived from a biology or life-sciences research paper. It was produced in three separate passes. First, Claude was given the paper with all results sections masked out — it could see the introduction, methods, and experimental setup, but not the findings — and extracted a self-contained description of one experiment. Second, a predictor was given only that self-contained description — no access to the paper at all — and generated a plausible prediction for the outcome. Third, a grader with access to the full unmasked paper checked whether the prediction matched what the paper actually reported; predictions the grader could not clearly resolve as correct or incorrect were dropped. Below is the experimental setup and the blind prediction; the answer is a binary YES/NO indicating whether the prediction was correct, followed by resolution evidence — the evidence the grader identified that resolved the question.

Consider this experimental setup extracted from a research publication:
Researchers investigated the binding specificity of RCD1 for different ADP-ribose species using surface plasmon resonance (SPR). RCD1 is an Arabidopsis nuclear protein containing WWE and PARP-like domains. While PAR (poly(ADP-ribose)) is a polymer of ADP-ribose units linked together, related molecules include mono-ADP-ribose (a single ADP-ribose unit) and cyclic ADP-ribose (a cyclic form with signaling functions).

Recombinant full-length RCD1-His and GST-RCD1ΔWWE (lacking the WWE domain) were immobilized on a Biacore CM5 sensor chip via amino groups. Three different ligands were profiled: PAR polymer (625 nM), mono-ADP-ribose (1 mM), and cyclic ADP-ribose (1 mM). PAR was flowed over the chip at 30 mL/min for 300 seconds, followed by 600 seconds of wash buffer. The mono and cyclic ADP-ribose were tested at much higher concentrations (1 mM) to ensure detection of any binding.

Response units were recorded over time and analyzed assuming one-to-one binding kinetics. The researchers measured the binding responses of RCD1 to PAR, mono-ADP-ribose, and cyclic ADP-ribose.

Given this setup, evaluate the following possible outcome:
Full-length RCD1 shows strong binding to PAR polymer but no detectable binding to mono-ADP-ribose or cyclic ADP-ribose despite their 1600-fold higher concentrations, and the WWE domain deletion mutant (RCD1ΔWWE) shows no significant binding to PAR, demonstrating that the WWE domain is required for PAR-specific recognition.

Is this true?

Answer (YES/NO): YES